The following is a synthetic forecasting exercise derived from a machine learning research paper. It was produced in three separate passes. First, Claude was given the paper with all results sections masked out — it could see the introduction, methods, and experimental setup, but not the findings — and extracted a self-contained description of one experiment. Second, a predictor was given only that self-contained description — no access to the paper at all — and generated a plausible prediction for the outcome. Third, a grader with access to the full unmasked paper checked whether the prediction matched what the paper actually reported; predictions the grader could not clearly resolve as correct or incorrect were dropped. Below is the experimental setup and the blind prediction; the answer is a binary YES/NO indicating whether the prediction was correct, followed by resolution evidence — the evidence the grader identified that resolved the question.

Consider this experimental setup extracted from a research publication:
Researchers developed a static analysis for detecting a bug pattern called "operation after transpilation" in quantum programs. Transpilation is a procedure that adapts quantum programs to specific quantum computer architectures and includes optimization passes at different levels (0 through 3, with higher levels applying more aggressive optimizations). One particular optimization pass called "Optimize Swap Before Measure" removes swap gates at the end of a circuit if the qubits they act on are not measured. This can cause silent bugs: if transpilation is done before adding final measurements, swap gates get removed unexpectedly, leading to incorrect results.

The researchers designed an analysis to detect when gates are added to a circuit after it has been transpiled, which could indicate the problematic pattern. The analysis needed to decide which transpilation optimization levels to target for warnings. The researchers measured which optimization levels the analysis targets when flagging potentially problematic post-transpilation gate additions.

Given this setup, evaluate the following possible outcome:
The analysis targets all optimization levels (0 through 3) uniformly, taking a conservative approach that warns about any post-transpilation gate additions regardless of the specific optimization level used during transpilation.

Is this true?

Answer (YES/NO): NO